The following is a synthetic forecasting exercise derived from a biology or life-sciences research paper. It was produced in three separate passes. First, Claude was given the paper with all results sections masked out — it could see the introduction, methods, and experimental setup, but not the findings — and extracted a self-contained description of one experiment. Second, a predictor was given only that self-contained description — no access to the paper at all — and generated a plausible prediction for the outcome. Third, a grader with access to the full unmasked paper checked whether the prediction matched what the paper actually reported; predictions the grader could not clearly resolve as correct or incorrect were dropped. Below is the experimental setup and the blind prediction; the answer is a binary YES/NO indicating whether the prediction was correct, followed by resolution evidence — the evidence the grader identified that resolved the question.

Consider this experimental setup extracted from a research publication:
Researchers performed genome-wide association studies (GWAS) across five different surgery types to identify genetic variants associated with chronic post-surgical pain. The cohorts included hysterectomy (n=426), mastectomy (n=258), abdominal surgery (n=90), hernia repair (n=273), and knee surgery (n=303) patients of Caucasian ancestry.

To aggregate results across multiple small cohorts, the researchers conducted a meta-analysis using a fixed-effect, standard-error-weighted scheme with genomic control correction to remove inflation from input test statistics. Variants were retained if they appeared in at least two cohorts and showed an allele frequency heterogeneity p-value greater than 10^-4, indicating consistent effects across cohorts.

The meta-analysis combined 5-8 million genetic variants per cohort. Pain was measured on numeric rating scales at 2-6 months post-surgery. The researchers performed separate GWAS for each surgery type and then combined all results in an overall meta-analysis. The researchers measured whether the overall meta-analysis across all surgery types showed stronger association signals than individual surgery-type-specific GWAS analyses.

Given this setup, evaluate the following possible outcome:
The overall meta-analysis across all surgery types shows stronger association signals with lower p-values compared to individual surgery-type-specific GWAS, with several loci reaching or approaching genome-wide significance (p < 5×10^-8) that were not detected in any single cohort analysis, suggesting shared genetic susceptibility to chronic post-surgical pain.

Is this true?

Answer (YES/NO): NO